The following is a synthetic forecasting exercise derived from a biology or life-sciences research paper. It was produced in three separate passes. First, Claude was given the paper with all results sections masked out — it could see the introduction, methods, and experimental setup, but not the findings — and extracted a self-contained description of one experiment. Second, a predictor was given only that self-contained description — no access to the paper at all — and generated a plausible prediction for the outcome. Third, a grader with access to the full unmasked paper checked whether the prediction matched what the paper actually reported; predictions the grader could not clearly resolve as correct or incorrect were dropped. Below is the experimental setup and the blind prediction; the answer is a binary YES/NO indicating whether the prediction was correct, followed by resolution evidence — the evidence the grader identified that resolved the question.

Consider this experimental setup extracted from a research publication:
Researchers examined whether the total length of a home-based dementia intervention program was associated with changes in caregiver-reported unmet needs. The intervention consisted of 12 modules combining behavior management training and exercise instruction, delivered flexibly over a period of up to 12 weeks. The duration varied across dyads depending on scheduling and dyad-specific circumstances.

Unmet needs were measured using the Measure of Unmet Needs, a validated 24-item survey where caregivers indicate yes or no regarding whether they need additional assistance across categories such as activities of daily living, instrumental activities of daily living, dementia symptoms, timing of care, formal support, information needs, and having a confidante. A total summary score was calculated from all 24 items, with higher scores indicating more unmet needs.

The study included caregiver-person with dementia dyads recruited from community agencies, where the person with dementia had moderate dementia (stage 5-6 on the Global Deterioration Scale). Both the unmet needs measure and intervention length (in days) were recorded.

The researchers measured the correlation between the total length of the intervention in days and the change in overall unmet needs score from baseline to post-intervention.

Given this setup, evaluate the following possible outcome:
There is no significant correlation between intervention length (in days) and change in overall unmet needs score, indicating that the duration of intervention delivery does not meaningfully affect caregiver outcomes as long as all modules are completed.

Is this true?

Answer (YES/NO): YES